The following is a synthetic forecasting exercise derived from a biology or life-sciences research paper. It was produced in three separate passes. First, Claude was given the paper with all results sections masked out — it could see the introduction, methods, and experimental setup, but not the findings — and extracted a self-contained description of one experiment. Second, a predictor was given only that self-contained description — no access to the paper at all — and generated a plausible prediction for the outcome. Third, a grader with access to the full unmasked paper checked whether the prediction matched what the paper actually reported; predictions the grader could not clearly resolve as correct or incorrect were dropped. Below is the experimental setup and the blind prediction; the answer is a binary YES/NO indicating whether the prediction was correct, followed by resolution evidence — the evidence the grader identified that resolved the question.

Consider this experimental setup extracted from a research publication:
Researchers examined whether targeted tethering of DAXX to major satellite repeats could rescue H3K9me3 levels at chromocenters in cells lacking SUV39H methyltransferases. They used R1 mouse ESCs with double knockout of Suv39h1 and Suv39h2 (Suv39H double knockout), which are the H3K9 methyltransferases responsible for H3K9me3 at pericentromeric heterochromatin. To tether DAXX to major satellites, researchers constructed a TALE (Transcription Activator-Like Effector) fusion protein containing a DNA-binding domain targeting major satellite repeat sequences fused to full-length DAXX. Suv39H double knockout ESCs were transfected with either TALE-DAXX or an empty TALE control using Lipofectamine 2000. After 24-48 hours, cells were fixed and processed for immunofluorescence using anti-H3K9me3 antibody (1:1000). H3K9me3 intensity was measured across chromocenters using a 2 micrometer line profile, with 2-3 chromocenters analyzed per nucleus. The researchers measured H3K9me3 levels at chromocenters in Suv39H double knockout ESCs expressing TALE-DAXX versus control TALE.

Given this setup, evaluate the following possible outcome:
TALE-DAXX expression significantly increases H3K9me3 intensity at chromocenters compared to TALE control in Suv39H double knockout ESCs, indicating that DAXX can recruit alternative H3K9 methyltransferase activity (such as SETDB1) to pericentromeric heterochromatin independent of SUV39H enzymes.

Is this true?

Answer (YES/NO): YES